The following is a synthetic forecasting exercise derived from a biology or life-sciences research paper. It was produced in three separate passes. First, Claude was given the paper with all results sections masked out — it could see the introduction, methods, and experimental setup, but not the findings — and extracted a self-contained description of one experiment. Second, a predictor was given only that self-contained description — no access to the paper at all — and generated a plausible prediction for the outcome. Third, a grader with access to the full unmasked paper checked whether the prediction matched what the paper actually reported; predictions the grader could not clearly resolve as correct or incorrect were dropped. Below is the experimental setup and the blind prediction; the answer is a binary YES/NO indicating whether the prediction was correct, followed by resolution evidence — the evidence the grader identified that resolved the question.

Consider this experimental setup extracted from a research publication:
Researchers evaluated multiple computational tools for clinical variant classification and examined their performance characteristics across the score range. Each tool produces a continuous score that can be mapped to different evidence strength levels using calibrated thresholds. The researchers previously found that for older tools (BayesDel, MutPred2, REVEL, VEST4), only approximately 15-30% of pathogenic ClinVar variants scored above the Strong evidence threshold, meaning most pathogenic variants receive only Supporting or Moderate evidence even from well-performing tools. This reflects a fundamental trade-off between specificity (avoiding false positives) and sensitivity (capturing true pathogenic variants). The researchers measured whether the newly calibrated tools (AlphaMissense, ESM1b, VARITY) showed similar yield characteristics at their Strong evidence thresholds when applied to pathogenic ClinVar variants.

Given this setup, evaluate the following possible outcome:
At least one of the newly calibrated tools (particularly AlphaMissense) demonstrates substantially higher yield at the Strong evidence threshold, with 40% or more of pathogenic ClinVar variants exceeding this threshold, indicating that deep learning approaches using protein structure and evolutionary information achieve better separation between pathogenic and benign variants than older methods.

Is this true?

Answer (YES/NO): NO